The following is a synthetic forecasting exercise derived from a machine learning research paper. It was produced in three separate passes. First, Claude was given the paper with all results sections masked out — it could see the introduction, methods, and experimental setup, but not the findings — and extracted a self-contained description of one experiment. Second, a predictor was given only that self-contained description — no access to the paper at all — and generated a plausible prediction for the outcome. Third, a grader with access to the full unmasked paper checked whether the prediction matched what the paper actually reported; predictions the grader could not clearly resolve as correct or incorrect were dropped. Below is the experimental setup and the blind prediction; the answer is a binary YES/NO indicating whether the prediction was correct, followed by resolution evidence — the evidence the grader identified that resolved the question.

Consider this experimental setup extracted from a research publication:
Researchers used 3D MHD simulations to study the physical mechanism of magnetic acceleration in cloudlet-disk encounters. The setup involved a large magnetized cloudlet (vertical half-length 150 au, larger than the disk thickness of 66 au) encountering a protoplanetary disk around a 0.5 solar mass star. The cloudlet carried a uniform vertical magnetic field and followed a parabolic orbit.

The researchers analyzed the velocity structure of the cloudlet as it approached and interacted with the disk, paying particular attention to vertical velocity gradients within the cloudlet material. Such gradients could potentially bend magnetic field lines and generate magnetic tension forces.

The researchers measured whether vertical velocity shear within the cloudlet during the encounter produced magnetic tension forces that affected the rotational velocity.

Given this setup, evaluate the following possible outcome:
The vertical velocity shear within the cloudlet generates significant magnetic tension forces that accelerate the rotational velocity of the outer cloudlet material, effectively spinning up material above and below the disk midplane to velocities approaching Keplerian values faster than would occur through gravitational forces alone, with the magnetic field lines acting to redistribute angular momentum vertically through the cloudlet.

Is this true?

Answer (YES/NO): NO